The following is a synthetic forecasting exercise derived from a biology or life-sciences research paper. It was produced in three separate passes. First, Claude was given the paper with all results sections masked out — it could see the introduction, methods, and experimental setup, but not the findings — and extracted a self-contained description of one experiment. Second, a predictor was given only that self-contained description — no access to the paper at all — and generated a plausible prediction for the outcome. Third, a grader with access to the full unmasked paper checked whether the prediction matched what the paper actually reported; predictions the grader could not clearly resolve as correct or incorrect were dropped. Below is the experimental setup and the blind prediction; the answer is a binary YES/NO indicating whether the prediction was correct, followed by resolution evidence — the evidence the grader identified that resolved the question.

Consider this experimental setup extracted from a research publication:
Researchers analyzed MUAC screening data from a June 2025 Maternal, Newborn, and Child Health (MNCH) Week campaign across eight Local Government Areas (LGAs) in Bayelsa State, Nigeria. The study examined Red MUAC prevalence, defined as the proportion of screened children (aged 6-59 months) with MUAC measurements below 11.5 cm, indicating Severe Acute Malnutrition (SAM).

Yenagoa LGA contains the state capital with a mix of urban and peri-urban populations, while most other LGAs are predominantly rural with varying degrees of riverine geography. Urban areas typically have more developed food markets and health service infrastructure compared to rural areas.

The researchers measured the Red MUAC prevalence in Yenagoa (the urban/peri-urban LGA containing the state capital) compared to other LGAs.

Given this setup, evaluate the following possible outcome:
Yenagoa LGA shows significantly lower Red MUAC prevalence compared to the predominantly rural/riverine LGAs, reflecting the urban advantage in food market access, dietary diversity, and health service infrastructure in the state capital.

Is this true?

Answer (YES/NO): NO